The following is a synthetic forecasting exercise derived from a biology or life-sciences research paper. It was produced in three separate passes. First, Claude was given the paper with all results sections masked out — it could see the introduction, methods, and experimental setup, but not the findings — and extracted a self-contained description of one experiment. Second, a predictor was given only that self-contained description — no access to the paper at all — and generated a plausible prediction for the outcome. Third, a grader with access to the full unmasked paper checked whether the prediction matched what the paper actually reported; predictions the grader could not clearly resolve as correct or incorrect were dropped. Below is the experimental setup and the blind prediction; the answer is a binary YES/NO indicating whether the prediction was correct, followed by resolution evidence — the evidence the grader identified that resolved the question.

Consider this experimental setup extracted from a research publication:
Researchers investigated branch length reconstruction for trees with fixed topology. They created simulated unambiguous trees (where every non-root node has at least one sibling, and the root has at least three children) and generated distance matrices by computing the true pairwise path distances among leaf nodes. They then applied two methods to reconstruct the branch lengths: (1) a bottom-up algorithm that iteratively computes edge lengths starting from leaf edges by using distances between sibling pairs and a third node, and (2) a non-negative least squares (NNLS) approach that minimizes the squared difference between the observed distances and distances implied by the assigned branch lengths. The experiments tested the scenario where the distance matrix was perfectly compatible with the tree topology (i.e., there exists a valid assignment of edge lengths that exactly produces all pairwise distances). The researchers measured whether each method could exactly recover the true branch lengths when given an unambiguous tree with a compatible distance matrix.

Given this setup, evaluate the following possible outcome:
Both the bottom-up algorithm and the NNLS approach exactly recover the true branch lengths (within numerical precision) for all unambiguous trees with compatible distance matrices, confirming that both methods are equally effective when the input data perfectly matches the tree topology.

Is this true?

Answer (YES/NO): NO